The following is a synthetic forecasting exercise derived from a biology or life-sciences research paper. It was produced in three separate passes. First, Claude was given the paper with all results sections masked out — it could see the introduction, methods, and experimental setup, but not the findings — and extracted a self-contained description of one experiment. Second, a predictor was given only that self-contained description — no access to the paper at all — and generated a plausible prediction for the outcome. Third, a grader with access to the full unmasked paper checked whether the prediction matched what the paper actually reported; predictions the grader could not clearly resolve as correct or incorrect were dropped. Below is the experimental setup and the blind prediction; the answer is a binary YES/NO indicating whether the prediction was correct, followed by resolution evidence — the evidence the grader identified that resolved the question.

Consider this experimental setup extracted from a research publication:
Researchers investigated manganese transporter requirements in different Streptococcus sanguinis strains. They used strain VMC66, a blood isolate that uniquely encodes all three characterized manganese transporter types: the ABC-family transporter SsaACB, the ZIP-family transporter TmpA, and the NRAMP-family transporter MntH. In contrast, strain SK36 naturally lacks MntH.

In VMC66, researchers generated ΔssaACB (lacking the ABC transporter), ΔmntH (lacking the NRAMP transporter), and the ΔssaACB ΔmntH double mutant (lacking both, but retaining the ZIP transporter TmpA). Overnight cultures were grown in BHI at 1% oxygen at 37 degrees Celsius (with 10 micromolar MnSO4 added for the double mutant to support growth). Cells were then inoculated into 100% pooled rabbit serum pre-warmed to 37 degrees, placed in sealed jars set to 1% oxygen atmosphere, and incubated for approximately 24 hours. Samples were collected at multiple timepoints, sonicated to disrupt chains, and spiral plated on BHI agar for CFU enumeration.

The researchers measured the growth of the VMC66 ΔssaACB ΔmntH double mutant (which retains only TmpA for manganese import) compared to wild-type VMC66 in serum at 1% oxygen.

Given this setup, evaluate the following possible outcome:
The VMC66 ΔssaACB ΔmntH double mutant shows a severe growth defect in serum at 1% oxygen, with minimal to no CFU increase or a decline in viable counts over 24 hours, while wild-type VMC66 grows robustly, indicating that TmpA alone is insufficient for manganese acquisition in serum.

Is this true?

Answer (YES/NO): NO